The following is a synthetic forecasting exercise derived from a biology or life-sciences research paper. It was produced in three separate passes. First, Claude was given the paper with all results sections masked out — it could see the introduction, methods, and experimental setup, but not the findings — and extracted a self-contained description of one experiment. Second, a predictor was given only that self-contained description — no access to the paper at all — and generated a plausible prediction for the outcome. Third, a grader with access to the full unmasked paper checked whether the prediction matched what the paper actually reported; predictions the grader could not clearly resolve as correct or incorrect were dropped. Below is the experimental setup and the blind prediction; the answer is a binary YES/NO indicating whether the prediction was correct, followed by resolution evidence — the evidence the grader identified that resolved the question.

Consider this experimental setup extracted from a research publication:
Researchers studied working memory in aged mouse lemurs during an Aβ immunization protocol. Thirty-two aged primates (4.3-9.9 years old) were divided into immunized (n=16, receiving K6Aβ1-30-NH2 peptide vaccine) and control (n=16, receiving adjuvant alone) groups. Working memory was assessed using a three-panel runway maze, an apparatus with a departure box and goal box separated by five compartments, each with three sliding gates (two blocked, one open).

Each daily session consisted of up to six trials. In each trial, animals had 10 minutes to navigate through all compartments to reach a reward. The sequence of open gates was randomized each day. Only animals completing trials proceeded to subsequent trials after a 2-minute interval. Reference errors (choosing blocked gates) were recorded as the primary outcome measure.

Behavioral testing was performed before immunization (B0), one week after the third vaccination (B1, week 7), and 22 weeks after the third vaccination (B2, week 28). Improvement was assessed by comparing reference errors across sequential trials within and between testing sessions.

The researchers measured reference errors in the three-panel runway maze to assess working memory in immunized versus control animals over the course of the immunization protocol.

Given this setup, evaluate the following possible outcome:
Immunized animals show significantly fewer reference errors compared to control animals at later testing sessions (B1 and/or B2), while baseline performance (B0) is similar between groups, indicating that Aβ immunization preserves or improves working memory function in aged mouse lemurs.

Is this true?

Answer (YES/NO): NO